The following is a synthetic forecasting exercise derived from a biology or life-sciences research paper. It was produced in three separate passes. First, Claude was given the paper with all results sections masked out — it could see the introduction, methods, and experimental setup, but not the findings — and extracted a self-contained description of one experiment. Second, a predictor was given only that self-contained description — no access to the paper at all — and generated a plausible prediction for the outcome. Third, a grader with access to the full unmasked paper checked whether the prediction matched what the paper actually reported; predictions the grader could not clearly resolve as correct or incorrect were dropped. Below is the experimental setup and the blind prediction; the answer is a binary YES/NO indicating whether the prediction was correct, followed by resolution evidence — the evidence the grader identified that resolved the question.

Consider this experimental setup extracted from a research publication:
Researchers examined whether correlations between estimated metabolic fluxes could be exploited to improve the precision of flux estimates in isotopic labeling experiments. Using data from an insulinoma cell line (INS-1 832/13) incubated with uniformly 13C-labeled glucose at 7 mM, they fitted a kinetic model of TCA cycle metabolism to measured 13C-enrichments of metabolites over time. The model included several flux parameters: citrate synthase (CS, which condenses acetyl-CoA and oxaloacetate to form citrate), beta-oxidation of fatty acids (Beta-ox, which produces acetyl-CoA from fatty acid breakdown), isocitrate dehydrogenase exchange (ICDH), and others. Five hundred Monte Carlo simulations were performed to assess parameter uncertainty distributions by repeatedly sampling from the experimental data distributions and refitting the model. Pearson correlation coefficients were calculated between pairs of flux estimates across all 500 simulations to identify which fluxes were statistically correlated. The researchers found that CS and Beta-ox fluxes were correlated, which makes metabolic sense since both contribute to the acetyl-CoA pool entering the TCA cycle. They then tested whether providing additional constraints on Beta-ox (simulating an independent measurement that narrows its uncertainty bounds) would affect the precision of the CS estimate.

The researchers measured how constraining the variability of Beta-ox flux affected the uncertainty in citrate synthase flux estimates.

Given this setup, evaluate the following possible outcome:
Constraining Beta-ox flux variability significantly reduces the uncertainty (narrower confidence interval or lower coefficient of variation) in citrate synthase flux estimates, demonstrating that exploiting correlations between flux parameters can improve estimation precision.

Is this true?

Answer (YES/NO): YES